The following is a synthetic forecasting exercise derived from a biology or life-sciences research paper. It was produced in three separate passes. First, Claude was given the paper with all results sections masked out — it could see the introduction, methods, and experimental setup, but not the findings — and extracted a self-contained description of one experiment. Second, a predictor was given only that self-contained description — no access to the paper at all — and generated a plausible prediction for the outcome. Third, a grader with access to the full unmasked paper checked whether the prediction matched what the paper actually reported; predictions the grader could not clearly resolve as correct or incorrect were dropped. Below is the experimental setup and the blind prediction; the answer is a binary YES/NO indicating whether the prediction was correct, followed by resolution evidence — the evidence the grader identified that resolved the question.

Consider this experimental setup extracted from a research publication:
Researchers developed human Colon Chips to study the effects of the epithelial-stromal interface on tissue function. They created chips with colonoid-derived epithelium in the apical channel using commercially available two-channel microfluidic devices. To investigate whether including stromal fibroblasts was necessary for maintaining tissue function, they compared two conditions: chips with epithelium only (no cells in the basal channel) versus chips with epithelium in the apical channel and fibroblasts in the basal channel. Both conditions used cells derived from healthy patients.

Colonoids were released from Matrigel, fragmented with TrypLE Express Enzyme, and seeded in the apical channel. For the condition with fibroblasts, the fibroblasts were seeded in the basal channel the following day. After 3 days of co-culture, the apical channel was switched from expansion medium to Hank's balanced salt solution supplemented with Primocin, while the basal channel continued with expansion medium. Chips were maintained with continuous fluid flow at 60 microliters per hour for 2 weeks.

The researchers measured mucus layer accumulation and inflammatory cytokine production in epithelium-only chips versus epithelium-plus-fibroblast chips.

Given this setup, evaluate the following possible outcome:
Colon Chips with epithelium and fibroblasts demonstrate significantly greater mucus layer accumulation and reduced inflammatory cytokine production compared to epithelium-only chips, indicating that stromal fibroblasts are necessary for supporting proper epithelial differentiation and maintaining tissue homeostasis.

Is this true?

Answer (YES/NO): NO